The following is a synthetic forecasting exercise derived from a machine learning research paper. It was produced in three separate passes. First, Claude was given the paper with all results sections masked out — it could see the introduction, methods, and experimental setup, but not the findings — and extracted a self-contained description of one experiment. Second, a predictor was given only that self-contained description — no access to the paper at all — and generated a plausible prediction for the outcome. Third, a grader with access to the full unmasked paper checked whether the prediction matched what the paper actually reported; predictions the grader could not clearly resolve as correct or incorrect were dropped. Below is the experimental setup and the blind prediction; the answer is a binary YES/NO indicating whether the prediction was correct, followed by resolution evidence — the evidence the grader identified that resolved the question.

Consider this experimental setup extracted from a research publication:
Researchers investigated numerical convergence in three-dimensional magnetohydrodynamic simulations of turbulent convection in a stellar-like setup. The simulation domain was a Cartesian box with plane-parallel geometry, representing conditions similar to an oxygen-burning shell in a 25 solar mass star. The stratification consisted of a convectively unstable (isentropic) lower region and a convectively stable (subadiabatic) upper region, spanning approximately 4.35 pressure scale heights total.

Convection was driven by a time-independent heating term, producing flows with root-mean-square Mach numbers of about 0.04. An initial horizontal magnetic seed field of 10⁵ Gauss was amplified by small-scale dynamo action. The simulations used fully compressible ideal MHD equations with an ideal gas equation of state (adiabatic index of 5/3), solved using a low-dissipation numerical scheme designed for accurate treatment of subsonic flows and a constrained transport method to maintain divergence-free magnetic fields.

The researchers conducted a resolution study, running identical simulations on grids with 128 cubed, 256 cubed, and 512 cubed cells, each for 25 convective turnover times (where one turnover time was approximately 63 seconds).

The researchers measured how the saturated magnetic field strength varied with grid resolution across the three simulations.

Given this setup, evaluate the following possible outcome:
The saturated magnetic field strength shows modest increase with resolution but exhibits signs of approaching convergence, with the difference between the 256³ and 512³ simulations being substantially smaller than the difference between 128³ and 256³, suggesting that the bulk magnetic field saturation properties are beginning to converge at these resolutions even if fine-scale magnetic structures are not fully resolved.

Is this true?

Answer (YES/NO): NO